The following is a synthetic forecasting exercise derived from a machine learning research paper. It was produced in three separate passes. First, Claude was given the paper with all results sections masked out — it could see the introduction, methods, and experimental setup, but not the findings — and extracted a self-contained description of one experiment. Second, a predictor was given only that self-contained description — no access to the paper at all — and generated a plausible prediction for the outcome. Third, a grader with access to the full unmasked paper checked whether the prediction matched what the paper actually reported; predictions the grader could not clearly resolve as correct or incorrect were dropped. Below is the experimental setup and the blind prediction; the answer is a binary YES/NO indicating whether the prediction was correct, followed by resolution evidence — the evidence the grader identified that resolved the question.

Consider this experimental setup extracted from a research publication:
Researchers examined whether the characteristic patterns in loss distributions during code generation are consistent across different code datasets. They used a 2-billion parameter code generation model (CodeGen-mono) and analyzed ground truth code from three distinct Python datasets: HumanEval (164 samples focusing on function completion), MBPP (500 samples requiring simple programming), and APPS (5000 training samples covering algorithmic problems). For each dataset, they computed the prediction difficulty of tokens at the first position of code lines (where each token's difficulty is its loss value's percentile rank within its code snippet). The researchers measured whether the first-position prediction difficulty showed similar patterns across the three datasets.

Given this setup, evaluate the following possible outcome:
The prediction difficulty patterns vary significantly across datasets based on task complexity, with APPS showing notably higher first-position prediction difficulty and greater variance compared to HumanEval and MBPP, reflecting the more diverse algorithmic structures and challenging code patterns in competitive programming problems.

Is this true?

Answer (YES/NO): NO